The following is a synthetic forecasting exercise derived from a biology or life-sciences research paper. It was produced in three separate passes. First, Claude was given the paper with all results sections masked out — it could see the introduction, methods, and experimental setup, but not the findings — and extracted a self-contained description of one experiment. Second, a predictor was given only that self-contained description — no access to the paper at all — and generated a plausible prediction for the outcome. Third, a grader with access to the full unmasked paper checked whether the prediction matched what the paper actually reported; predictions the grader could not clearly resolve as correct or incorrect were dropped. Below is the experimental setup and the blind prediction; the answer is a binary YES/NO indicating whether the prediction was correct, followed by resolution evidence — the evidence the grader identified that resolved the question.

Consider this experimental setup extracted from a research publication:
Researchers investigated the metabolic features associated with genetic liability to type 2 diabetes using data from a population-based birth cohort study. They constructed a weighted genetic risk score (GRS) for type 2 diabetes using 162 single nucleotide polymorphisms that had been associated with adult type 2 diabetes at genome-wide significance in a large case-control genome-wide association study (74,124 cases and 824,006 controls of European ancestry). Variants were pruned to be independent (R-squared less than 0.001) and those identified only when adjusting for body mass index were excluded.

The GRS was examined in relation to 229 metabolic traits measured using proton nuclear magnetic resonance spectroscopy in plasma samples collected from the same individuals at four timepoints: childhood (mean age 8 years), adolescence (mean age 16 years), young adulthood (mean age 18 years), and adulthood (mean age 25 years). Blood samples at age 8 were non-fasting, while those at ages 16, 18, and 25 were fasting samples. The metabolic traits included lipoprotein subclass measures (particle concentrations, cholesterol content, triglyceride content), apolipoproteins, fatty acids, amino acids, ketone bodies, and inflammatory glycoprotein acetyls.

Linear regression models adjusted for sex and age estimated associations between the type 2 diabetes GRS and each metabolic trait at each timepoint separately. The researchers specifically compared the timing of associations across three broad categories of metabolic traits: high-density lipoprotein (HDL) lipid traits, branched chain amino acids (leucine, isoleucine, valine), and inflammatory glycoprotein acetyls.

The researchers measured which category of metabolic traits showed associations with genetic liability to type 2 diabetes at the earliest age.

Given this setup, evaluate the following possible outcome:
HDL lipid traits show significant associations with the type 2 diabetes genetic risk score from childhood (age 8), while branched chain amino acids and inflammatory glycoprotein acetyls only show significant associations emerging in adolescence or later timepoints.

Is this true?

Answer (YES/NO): YES